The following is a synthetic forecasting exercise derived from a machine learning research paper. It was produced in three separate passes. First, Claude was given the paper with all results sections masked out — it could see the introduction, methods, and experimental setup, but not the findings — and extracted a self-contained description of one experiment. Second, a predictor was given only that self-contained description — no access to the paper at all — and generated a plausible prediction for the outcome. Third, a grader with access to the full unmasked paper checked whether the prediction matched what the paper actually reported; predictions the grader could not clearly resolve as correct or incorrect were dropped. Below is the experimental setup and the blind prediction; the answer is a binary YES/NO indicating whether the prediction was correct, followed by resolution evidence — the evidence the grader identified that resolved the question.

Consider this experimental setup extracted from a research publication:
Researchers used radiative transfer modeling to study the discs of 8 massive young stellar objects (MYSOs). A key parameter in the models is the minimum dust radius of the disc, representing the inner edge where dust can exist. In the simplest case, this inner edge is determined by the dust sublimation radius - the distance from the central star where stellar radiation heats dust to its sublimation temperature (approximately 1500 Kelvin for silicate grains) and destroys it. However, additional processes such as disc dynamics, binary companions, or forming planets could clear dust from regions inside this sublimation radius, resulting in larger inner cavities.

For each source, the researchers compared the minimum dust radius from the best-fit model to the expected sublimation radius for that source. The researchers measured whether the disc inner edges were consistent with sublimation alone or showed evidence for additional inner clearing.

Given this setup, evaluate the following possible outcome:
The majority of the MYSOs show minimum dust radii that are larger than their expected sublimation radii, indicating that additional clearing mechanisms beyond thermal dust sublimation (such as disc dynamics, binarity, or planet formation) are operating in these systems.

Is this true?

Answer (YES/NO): YES